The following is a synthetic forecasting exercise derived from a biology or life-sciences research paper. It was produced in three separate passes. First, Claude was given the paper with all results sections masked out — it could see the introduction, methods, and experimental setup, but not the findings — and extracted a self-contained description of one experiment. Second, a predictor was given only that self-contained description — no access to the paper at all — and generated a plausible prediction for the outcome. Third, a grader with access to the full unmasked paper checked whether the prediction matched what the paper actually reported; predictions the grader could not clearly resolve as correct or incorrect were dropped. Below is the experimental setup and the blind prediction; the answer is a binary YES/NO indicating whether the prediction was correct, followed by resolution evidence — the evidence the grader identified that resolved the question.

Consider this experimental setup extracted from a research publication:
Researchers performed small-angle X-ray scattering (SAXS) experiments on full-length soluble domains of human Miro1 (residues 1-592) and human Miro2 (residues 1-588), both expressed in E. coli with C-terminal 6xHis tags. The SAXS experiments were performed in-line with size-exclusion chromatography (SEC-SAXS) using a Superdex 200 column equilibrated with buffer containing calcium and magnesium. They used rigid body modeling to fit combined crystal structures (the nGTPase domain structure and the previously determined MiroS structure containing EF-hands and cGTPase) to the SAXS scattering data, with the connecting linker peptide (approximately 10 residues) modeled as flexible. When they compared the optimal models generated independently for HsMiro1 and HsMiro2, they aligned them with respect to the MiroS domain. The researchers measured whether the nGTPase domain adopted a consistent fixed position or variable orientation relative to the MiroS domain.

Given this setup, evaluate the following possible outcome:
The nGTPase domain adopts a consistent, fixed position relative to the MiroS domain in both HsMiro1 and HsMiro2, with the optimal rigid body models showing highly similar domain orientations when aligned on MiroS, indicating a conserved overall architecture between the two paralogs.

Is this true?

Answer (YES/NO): NO